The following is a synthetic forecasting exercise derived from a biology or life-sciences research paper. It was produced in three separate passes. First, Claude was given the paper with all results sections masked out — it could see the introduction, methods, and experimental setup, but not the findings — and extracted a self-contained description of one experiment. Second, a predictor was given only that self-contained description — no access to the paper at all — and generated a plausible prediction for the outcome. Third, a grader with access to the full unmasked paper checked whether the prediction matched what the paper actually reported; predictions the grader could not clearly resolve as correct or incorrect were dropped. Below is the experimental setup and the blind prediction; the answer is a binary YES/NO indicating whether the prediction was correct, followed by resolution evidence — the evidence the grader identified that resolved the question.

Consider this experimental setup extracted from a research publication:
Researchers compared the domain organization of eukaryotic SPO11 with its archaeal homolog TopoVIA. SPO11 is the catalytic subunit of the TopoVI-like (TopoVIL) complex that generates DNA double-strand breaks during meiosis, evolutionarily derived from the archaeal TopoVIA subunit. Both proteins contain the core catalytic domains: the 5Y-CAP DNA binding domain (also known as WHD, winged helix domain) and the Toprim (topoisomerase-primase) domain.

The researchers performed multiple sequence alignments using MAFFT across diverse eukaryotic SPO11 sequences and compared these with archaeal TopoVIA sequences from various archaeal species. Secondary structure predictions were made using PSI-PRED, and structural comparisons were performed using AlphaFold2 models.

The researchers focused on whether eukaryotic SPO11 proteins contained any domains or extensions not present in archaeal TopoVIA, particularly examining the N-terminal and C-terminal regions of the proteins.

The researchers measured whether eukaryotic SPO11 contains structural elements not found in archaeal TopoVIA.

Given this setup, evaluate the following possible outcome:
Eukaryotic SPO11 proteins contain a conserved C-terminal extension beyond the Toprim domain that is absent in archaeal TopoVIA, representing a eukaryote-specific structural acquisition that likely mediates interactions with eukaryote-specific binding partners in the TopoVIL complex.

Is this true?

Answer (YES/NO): NO